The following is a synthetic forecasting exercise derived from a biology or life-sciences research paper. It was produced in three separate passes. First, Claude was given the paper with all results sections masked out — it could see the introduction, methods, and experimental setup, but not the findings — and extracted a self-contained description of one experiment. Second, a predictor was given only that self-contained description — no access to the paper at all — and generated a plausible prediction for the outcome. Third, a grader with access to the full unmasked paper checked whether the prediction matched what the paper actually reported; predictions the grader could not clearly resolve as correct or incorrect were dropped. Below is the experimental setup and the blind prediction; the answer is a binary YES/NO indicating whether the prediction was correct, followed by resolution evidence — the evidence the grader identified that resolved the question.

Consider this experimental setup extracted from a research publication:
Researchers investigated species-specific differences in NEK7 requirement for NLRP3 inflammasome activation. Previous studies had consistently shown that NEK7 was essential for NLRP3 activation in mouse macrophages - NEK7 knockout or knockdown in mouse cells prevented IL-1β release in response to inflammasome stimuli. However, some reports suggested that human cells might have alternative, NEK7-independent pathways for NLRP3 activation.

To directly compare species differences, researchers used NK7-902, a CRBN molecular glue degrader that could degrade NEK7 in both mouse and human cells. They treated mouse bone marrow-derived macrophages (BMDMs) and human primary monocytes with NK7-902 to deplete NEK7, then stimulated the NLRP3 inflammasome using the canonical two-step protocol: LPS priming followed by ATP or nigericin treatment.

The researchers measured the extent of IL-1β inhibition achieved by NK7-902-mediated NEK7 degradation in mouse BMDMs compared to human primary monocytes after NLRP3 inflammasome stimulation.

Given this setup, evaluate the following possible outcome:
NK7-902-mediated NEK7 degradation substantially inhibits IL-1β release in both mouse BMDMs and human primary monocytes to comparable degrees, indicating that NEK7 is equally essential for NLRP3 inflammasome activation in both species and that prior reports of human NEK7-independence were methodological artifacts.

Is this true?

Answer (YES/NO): NO